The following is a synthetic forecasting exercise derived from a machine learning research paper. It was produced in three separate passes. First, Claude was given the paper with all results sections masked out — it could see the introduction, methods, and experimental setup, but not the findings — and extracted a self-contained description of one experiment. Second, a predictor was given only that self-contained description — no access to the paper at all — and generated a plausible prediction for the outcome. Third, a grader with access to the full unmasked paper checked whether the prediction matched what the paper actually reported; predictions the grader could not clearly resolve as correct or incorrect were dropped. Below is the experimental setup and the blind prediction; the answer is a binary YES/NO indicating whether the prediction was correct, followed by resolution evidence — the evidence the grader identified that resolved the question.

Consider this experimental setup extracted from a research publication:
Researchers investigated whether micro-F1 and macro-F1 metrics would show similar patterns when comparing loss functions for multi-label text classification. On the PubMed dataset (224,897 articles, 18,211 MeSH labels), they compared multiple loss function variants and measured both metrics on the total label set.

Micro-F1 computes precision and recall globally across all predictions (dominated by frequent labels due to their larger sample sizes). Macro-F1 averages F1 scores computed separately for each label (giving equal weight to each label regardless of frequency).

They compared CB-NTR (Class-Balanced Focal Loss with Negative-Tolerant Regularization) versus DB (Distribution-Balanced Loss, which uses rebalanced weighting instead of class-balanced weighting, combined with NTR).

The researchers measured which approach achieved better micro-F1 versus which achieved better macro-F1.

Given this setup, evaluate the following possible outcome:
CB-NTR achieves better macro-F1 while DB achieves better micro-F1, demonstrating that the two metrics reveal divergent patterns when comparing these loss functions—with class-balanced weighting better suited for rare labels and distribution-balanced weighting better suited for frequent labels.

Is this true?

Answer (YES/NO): NO